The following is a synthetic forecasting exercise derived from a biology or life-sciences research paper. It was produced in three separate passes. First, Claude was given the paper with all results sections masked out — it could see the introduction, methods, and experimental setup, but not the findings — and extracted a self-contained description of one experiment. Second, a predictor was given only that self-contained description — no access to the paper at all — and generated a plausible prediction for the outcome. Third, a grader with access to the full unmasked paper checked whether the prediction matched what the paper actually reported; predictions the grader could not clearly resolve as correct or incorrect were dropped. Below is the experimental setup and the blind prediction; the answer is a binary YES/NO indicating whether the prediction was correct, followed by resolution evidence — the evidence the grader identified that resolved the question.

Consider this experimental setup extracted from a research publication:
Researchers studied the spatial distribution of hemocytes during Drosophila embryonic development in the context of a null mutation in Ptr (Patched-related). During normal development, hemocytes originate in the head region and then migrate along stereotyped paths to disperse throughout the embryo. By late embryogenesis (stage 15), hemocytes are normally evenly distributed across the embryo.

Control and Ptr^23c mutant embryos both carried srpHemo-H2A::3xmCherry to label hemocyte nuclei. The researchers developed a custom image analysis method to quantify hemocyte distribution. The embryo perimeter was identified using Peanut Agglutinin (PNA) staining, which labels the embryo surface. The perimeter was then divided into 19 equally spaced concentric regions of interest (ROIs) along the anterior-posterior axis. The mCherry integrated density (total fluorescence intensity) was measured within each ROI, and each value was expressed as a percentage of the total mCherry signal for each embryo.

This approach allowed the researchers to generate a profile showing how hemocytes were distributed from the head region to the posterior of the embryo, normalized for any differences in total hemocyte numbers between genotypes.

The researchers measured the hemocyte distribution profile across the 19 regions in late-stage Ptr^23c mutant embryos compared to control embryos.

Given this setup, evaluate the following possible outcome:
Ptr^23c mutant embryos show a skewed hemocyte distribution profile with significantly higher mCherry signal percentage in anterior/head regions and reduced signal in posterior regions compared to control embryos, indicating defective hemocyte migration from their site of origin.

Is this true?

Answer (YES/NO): NO